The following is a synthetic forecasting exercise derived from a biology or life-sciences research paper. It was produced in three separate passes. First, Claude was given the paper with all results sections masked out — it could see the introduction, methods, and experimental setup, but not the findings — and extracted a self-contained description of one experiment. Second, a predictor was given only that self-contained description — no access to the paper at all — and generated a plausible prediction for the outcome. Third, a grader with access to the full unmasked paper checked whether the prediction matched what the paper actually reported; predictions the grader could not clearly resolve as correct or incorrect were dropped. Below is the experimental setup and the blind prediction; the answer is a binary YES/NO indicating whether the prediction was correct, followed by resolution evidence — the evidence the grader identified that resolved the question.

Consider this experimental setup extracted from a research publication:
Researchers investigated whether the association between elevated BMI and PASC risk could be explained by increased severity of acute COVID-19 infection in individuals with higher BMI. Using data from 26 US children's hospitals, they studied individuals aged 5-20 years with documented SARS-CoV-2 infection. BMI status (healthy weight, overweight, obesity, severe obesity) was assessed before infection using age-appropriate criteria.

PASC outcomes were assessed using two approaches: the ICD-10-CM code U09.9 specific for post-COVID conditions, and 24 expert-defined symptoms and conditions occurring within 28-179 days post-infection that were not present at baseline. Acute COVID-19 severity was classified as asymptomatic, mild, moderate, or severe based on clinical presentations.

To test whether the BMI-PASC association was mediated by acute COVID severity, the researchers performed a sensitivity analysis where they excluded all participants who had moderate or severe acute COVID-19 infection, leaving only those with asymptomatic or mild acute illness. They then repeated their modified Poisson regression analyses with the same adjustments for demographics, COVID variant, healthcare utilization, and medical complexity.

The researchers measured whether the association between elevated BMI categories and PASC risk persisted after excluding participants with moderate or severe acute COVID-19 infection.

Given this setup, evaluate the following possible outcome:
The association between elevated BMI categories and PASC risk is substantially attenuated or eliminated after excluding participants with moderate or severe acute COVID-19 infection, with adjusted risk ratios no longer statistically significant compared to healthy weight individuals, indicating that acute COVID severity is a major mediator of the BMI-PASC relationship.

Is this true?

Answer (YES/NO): NO